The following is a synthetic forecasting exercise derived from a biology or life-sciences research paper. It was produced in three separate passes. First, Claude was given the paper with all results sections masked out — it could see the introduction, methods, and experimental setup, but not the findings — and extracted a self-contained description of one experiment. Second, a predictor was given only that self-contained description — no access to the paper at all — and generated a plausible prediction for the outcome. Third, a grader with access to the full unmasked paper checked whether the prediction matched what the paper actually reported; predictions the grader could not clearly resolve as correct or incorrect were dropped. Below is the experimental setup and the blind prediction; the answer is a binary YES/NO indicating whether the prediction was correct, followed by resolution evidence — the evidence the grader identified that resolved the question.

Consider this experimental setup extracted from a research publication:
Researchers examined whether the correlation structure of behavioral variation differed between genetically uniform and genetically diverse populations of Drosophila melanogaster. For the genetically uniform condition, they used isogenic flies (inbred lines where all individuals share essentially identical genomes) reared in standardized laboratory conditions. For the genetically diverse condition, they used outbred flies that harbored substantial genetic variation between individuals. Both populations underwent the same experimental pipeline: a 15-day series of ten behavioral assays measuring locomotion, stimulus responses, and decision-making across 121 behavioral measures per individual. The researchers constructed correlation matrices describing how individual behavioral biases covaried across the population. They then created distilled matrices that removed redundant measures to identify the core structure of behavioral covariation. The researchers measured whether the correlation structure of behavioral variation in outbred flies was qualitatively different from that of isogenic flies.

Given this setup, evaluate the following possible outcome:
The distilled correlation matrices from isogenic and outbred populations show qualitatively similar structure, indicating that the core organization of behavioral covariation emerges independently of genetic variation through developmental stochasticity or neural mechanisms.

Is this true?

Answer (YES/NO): YES